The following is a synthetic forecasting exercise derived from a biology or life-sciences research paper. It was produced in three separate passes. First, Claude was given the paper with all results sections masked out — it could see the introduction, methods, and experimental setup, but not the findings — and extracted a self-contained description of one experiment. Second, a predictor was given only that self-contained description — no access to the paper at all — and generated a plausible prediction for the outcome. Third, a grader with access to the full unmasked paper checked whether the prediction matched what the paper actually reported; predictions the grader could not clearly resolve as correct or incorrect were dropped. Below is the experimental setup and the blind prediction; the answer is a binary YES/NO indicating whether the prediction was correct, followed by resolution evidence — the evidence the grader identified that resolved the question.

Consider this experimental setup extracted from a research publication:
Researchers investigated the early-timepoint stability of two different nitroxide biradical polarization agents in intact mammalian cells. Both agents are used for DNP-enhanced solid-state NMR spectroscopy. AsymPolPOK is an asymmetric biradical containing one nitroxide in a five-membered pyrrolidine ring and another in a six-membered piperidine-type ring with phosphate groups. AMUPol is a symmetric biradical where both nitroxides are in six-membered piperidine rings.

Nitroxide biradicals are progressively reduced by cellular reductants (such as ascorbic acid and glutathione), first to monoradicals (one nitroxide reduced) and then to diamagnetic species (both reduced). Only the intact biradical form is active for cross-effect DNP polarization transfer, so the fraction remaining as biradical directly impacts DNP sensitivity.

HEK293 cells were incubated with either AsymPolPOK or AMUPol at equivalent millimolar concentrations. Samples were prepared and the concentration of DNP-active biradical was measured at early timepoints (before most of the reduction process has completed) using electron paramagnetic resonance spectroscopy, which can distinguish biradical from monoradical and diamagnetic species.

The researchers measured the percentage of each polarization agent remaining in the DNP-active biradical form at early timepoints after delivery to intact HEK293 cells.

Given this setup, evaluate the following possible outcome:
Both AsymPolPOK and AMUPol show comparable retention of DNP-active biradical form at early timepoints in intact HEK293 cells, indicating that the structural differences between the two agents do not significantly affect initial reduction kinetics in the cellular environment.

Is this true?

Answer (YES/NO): NO